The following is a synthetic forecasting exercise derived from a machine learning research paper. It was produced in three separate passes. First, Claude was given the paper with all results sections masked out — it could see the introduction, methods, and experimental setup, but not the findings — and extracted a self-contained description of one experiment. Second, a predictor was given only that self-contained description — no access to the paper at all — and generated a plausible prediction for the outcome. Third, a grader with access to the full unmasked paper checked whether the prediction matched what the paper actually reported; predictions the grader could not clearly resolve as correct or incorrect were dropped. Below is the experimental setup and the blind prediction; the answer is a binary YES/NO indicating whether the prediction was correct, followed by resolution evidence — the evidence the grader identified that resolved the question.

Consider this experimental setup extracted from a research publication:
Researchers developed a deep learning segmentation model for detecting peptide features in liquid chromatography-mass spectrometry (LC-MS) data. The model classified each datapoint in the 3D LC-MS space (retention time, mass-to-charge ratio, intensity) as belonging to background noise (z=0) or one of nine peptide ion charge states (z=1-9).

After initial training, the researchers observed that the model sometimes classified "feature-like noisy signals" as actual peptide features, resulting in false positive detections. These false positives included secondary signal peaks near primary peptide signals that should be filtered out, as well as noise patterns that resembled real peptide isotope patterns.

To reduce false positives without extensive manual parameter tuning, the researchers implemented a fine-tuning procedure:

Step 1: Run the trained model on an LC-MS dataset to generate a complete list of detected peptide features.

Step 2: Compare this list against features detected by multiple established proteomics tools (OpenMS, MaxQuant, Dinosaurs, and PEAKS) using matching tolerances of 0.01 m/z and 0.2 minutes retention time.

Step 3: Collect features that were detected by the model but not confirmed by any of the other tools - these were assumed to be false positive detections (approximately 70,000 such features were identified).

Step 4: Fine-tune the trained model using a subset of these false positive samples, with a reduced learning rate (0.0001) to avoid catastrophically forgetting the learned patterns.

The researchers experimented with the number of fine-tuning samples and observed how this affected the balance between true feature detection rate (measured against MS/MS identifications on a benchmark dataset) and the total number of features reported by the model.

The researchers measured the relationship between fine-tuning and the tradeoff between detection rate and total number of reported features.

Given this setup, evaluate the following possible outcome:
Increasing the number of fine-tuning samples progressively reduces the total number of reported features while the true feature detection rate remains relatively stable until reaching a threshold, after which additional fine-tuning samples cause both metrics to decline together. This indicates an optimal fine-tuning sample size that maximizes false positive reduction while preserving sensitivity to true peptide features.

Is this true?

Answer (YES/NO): NO